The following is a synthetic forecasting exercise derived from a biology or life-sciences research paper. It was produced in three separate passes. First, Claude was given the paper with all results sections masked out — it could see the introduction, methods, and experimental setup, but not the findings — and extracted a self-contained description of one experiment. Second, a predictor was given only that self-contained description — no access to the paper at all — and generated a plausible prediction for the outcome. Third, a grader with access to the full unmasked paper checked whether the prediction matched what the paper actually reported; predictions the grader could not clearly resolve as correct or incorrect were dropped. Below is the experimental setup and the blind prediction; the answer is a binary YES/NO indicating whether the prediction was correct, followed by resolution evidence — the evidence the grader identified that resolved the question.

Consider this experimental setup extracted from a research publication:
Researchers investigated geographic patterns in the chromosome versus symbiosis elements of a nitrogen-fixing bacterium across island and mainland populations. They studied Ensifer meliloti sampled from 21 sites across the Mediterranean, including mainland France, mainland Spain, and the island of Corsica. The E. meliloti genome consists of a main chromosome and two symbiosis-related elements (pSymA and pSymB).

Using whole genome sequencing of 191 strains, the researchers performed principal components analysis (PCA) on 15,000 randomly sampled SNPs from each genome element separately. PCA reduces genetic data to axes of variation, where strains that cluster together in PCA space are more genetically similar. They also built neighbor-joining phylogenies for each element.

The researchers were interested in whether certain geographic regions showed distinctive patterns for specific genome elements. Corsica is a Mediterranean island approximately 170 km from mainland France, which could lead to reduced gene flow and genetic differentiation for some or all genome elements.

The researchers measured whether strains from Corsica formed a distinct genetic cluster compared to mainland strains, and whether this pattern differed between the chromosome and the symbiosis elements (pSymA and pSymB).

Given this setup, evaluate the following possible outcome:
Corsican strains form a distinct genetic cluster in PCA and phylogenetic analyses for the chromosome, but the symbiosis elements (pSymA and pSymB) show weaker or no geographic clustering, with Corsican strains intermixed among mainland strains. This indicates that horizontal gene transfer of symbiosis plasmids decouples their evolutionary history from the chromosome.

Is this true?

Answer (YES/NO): YES